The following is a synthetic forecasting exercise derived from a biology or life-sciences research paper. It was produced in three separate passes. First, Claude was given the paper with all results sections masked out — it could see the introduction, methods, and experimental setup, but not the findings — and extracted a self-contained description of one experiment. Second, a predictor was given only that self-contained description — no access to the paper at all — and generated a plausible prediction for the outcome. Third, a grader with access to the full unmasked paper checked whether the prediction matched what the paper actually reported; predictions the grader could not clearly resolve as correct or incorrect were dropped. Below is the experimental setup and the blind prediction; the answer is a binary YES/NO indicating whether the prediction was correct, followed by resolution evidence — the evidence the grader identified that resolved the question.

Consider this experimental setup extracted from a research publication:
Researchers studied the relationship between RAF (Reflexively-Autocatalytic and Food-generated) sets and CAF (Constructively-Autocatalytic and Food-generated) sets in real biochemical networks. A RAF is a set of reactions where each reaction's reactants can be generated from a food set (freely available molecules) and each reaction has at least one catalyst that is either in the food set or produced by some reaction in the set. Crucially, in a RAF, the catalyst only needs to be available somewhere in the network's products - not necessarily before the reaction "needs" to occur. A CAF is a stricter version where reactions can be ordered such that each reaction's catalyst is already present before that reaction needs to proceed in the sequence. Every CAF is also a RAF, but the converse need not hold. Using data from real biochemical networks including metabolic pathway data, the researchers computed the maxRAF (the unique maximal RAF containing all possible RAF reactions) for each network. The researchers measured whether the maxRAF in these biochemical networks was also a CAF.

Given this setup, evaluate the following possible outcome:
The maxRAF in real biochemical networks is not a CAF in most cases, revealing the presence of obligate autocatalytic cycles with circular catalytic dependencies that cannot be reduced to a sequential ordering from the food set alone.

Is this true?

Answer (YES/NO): YES